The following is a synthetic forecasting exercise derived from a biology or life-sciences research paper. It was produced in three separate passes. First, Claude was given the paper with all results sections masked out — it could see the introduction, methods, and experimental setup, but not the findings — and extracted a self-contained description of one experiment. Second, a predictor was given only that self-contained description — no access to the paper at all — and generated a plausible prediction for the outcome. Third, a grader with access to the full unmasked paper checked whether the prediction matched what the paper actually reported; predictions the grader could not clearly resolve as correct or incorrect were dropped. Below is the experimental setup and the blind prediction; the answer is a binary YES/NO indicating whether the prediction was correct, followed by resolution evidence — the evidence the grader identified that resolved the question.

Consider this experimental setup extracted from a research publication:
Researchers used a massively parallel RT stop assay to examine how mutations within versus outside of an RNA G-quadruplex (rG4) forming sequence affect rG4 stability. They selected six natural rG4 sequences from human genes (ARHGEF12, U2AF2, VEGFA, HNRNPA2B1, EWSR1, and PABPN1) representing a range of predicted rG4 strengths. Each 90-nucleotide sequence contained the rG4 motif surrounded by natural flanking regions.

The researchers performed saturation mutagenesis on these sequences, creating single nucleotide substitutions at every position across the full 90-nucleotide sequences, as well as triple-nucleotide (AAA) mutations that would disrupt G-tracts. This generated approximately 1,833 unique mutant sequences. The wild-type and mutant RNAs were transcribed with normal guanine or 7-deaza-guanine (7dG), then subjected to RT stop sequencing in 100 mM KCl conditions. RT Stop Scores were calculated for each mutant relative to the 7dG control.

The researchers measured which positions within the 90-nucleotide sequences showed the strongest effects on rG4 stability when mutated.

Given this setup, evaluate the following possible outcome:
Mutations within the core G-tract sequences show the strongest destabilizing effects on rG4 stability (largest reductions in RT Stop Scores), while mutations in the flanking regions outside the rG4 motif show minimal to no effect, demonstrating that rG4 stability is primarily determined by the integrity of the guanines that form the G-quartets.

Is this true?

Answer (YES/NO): NO